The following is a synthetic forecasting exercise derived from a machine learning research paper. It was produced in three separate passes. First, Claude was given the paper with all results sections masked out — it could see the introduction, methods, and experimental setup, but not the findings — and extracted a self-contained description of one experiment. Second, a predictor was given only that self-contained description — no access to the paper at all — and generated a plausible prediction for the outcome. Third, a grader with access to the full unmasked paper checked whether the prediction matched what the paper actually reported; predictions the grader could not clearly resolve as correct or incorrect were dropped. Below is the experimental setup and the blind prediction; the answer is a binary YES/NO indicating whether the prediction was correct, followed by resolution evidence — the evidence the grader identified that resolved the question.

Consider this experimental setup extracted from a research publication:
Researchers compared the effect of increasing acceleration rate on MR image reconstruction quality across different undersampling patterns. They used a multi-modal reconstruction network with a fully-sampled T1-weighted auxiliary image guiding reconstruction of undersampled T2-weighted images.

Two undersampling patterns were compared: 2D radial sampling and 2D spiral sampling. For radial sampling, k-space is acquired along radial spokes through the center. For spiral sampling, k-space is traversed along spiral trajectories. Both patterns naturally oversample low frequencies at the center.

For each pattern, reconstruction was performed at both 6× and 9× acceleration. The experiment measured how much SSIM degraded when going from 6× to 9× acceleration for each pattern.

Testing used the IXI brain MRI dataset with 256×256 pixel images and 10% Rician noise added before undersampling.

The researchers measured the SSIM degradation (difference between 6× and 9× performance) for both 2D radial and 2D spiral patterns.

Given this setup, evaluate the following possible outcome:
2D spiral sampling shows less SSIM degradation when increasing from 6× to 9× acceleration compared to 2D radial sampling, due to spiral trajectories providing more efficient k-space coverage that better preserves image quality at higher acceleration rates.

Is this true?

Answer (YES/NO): YES